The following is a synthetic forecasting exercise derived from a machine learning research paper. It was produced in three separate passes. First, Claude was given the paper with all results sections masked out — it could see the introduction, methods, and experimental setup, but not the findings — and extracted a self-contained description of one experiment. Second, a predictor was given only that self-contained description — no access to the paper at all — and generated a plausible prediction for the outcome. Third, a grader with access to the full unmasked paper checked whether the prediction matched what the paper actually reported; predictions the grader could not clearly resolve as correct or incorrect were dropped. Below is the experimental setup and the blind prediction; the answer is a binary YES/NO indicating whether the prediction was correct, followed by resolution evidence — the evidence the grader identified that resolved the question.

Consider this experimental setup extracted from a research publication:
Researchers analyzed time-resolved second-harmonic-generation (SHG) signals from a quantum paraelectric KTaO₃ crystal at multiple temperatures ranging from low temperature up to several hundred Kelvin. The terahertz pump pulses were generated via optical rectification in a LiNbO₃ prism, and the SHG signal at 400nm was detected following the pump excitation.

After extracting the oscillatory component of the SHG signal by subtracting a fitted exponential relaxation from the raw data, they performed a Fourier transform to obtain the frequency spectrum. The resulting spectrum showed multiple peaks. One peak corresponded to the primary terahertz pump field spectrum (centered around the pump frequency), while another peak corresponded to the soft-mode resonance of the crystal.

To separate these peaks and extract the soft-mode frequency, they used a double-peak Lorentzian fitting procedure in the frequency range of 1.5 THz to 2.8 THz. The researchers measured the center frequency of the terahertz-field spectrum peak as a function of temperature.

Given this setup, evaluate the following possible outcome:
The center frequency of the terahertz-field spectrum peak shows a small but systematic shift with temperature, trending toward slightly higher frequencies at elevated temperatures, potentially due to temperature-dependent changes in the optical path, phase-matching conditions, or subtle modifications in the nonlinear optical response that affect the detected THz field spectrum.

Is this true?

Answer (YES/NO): NO